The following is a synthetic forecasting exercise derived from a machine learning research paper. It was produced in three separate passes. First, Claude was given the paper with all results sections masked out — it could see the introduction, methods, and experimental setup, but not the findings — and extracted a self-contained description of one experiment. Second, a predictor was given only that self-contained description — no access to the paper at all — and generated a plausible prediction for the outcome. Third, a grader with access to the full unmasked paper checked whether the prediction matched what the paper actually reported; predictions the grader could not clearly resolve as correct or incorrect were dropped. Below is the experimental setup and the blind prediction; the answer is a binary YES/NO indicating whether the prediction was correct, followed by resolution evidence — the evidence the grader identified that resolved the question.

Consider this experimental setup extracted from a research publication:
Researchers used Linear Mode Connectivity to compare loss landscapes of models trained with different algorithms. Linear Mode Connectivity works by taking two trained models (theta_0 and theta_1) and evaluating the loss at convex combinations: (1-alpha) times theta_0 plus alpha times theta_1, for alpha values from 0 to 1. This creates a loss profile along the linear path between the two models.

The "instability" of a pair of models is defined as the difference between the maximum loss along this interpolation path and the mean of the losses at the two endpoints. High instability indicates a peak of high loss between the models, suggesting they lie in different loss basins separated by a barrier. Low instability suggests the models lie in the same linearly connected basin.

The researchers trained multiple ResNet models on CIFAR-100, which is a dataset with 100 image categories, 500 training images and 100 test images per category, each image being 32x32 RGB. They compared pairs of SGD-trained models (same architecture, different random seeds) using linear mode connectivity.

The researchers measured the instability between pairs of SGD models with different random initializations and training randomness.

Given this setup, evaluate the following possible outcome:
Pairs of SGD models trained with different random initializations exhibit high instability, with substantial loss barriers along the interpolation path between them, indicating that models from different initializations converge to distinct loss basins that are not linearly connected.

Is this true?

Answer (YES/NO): YES